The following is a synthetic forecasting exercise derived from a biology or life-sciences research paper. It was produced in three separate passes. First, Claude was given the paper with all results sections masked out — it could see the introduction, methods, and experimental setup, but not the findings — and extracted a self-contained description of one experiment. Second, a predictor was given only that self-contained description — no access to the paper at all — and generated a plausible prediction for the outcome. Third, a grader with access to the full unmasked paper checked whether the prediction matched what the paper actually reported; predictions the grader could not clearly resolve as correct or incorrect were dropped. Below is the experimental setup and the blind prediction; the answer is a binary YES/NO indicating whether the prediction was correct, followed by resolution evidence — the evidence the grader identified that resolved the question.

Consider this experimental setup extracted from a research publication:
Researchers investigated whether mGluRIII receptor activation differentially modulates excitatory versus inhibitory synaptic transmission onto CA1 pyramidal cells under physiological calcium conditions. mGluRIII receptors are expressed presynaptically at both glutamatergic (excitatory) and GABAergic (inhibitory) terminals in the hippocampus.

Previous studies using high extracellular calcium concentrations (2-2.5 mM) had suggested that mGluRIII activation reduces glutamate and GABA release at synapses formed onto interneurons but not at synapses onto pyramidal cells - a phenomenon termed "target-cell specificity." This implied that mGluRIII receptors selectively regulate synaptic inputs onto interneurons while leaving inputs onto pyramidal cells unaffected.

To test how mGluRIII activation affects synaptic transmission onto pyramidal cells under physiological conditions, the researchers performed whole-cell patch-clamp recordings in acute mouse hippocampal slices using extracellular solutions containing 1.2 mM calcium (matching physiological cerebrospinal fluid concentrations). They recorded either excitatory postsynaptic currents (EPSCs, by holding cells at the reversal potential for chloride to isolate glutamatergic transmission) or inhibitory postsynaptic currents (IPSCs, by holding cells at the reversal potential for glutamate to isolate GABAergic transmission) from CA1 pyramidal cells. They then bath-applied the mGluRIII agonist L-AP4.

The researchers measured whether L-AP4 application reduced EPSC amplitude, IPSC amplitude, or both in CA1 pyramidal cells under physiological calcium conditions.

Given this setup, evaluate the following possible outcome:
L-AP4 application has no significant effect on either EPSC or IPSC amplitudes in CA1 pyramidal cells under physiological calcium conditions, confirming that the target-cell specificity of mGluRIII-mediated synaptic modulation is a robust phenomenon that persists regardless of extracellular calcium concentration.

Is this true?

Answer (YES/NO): NO